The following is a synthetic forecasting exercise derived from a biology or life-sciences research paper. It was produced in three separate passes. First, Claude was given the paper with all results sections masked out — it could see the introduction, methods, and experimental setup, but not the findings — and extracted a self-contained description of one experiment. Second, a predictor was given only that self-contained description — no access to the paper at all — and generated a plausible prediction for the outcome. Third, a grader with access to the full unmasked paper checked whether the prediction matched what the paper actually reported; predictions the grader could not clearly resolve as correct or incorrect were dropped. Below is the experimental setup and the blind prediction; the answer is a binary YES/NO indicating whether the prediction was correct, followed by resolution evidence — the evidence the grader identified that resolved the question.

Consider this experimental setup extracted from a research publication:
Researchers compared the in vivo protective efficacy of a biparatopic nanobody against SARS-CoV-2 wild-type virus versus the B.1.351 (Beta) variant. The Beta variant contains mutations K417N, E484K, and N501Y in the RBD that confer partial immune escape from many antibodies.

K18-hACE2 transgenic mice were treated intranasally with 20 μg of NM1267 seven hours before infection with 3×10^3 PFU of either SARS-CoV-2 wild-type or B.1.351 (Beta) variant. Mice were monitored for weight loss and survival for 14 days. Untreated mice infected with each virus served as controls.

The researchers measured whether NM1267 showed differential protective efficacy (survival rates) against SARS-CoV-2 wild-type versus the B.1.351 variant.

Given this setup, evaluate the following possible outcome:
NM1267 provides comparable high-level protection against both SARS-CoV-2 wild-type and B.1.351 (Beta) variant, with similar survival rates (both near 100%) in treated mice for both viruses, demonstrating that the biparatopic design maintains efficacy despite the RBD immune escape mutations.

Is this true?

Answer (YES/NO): NO